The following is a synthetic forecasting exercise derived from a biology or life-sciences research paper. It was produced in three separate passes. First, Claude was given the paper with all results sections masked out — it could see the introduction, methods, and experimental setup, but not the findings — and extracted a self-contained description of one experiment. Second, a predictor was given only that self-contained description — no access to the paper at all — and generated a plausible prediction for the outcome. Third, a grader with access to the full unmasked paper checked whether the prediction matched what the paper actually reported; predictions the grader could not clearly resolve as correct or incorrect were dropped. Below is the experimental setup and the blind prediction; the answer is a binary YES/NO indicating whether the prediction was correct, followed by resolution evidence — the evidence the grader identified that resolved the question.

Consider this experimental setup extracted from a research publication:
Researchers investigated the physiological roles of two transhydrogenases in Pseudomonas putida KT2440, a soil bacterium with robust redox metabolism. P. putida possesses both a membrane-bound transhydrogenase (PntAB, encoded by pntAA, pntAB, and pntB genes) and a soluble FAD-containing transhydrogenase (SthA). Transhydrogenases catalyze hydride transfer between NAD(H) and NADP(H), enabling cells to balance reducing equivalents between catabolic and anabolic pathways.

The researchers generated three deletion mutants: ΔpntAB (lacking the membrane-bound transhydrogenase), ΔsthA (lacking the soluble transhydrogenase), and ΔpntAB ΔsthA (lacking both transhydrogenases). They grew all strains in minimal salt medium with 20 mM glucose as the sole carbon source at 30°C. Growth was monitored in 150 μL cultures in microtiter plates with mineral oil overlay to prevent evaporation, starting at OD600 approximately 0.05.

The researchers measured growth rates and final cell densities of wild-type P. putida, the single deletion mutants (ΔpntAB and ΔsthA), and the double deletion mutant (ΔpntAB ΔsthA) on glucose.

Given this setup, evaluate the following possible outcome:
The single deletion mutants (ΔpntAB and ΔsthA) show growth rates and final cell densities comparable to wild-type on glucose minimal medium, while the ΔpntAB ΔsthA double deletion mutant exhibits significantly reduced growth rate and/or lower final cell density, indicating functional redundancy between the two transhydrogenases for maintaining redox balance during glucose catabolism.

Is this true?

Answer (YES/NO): YES